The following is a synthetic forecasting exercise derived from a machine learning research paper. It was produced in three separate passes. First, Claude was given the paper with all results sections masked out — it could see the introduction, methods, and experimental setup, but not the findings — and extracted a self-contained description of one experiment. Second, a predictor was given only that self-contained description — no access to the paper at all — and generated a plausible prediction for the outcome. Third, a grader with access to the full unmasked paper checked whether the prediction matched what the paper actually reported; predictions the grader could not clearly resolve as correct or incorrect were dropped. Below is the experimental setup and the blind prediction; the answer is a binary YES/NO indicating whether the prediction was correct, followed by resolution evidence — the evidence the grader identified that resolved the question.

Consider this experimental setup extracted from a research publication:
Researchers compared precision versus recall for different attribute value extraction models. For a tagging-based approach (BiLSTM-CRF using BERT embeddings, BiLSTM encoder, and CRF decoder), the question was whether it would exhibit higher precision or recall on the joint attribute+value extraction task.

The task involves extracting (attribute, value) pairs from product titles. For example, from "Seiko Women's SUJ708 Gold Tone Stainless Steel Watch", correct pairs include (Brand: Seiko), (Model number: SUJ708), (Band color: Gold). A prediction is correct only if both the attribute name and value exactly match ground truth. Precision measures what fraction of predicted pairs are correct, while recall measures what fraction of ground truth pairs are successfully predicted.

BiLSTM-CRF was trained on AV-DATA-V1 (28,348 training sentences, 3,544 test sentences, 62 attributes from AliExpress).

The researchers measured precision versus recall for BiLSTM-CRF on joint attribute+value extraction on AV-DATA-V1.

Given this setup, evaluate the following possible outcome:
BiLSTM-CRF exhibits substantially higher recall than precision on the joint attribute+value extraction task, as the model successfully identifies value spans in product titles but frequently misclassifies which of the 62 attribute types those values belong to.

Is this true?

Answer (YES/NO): NO